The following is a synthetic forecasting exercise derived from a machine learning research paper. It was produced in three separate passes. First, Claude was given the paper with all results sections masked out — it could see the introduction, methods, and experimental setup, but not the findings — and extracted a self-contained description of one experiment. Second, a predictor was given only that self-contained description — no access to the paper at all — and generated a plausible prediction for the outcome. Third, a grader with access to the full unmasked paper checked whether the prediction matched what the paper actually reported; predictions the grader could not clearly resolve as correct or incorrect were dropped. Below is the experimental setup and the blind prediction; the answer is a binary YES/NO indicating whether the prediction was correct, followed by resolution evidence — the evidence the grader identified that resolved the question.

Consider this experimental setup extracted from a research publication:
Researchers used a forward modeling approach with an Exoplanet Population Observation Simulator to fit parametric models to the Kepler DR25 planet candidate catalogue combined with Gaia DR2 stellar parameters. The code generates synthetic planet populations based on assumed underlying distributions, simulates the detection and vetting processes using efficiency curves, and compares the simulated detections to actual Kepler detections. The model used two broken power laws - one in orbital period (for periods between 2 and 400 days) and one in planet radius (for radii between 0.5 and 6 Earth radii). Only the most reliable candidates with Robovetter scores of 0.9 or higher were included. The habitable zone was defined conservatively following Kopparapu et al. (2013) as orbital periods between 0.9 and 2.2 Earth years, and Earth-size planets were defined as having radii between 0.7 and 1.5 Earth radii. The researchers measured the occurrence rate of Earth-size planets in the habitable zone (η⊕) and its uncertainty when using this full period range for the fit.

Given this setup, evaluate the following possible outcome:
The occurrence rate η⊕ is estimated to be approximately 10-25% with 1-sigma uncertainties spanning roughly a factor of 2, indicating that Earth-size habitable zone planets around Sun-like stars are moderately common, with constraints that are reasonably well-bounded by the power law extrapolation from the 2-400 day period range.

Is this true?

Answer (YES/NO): NO